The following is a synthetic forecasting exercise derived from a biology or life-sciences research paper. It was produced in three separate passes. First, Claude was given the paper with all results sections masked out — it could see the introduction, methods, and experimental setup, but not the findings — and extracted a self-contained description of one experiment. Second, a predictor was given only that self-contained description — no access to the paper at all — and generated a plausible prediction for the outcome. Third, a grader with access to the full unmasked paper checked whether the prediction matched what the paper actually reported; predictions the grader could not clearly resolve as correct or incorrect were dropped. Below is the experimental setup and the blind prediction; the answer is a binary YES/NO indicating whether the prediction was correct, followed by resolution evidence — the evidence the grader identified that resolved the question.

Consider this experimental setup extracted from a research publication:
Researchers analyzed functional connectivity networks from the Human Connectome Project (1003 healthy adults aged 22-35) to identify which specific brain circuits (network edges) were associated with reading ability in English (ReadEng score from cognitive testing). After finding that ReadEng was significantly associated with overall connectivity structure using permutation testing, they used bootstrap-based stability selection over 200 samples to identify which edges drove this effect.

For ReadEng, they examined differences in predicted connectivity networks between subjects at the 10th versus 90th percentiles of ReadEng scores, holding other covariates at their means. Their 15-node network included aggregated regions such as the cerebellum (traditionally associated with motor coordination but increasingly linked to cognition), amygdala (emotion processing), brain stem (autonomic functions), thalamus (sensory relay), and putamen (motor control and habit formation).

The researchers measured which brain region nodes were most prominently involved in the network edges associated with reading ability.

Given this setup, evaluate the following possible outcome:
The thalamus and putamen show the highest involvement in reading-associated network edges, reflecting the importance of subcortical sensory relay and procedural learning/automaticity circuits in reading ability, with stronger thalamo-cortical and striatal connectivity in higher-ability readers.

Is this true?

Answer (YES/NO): NO